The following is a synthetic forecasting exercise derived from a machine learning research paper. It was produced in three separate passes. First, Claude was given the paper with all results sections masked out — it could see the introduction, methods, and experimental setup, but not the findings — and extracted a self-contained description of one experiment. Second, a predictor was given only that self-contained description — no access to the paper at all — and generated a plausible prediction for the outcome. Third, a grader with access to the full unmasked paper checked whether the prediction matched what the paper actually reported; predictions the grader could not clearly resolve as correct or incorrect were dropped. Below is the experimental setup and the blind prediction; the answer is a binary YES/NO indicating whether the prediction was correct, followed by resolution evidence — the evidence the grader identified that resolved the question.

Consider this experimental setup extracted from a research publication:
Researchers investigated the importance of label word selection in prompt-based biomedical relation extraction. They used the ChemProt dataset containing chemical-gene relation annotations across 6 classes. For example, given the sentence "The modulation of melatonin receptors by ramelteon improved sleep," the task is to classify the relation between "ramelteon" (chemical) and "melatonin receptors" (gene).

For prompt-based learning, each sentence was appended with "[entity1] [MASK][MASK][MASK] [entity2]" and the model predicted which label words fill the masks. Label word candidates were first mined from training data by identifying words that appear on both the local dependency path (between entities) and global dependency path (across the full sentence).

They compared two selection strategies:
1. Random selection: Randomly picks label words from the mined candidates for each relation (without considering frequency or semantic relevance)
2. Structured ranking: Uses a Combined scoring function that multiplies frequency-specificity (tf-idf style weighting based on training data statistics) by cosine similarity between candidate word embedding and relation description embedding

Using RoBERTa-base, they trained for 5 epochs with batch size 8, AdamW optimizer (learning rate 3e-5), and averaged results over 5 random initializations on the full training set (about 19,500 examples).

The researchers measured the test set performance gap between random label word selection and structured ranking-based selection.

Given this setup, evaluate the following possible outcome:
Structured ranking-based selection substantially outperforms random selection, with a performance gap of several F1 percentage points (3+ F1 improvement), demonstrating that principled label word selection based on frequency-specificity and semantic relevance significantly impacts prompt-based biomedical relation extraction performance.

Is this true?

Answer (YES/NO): NO